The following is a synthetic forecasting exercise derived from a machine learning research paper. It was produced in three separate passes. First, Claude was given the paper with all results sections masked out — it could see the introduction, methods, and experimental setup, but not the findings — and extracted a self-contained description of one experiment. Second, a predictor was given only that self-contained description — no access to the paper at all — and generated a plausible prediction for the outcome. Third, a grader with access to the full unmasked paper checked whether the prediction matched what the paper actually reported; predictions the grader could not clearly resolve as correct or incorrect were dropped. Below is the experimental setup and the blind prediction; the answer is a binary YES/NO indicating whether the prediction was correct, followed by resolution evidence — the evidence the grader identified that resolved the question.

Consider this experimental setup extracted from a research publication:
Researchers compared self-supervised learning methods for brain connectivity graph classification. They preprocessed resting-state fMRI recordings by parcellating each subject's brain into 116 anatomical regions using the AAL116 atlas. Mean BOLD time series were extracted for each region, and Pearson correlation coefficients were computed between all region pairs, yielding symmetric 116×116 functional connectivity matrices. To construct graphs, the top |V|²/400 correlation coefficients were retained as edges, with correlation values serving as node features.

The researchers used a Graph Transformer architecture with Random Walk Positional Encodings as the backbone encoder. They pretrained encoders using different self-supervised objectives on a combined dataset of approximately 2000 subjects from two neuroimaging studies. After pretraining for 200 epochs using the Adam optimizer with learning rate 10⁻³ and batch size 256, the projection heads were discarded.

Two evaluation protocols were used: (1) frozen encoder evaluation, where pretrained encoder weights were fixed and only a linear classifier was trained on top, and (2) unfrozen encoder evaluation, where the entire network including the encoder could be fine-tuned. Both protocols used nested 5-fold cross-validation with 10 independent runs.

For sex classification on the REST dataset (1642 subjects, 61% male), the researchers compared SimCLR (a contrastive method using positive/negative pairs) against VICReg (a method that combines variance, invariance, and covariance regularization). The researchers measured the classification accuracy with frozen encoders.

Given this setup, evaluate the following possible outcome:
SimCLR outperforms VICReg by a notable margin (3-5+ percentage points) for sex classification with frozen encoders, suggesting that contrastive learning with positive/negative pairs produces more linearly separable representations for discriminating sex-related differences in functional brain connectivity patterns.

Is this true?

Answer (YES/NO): NO